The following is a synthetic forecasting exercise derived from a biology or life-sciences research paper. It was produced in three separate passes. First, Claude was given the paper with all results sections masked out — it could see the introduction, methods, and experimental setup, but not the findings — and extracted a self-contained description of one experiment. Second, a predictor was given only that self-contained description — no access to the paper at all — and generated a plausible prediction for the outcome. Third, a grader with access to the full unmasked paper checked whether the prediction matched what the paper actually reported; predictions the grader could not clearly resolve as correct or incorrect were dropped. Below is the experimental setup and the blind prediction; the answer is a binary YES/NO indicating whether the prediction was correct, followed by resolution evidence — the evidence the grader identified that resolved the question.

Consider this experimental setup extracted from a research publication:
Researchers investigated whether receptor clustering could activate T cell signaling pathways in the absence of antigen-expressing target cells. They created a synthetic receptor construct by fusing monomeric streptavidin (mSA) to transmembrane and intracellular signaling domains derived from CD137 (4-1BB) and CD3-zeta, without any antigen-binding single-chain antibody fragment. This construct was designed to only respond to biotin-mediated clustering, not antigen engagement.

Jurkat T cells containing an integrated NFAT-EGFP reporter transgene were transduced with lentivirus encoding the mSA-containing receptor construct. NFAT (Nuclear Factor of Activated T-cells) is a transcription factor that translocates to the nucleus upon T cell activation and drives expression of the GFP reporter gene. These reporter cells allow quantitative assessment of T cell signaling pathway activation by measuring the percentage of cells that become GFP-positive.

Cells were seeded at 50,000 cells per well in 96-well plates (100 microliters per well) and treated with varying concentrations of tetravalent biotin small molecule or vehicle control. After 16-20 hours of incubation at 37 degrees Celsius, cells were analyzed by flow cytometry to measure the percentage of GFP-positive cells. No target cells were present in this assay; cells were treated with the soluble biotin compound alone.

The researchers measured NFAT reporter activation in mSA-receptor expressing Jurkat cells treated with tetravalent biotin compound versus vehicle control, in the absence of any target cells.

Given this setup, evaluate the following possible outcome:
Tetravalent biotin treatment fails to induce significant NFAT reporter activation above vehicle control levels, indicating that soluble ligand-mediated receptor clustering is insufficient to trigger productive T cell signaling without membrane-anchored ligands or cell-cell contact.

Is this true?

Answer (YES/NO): YES